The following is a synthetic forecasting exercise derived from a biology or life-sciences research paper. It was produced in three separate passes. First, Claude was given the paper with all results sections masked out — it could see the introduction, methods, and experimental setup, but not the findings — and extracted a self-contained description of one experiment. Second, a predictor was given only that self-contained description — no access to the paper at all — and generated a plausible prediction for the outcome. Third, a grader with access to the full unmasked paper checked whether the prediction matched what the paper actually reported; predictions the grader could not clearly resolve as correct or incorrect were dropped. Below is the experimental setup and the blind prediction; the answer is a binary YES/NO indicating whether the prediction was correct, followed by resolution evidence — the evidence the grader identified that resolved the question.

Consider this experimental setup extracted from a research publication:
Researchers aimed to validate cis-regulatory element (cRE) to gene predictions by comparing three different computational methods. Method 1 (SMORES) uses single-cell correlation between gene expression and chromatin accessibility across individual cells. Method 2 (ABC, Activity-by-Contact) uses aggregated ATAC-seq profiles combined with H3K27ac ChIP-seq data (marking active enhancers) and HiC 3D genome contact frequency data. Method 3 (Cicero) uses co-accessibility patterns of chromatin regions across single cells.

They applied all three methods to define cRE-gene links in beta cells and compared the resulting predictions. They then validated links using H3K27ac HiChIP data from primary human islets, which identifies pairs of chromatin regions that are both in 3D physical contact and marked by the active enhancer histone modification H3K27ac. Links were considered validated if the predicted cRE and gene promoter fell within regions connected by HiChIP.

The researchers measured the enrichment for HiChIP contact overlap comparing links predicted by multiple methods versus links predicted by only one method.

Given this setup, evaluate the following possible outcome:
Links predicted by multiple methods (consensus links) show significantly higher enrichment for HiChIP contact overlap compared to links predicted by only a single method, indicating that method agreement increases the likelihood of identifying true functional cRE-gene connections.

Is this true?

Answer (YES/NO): YES